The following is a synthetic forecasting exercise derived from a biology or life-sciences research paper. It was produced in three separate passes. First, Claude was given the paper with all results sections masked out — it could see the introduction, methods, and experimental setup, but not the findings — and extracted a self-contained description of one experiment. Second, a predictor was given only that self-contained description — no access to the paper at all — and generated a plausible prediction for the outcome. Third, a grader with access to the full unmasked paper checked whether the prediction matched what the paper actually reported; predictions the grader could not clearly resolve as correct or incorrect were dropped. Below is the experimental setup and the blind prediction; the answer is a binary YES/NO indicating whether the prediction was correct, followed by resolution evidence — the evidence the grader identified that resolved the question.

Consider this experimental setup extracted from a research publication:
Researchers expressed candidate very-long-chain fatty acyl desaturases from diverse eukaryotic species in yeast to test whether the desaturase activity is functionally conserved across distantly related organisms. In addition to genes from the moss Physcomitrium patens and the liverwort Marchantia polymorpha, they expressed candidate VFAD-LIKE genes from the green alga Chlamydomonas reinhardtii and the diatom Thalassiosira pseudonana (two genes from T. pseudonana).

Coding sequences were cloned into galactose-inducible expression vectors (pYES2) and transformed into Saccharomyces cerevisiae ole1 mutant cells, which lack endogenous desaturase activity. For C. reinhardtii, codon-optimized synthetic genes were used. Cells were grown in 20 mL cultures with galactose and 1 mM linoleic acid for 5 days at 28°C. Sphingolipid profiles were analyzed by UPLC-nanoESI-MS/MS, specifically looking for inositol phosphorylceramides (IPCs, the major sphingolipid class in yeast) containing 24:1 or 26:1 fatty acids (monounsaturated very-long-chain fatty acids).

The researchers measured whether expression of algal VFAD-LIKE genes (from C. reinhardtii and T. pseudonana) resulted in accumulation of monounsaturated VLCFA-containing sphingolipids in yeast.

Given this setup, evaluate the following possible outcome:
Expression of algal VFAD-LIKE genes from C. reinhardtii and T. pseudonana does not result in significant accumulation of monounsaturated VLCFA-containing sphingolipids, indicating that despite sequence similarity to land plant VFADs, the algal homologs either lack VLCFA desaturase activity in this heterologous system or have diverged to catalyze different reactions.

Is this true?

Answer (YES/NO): YES